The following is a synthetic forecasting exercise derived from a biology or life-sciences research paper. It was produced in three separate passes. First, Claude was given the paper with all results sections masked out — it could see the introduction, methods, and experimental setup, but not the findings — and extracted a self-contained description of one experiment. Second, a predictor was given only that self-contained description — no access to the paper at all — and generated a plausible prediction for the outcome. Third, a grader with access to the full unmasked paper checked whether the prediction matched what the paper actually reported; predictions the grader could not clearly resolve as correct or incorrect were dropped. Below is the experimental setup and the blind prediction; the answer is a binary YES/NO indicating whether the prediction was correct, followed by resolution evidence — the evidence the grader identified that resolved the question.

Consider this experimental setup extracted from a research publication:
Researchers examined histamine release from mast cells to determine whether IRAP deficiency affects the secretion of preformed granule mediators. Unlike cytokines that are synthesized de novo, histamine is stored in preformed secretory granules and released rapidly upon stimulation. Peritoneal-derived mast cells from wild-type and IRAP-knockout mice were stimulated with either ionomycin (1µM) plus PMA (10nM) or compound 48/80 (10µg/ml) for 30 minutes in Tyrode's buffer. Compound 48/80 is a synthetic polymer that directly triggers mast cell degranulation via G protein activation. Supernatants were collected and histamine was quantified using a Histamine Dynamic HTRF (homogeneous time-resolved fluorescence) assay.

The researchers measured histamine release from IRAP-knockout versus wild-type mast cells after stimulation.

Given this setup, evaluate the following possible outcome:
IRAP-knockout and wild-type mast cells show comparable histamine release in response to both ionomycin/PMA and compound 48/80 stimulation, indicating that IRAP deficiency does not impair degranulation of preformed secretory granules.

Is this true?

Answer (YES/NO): NO